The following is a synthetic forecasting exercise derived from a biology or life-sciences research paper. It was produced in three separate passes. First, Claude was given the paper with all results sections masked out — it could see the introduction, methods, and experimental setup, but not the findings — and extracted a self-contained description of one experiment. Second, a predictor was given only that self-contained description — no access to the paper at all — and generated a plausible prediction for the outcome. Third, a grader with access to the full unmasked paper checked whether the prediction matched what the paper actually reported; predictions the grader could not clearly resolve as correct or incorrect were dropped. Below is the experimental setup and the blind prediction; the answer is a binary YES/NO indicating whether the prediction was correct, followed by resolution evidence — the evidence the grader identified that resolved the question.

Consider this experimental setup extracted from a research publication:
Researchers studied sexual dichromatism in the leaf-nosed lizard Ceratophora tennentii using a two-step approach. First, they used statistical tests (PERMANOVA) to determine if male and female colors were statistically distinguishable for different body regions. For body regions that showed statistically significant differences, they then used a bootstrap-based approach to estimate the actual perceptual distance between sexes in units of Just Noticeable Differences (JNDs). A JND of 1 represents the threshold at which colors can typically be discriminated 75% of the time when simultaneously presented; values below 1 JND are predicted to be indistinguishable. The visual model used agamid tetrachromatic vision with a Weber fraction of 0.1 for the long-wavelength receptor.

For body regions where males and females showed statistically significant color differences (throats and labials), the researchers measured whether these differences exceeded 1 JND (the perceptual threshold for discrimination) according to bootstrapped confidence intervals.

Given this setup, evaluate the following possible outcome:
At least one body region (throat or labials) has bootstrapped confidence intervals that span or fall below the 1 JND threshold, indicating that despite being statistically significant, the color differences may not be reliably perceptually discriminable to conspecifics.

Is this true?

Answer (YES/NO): YES